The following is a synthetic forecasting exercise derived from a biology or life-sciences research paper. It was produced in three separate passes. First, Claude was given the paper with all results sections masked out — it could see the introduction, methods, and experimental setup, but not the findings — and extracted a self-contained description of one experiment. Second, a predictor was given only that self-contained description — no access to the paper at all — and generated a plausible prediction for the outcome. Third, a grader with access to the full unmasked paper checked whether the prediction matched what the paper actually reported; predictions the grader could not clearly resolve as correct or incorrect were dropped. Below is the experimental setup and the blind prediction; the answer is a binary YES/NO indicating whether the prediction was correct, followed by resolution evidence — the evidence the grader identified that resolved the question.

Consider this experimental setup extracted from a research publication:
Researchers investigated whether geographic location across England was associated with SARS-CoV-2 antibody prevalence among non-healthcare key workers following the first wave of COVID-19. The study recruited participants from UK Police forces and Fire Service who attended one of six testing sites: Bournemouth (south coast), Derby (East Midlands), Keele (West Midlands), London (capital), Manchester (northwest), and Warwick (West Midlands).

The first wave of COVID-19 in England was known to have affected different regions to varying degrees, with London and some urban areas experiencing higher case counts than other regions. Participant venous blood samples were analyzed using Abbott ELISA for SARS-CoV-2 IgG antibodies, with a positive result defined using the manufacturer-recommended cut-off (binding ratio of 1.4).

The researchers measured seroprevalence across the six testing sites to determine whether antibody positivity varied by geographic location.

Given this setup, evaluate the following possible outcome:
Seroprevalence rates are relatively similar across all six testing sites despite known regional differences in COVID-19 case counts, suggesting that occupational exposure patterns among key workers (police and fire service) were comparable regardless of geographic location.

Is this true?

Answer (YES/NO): NO